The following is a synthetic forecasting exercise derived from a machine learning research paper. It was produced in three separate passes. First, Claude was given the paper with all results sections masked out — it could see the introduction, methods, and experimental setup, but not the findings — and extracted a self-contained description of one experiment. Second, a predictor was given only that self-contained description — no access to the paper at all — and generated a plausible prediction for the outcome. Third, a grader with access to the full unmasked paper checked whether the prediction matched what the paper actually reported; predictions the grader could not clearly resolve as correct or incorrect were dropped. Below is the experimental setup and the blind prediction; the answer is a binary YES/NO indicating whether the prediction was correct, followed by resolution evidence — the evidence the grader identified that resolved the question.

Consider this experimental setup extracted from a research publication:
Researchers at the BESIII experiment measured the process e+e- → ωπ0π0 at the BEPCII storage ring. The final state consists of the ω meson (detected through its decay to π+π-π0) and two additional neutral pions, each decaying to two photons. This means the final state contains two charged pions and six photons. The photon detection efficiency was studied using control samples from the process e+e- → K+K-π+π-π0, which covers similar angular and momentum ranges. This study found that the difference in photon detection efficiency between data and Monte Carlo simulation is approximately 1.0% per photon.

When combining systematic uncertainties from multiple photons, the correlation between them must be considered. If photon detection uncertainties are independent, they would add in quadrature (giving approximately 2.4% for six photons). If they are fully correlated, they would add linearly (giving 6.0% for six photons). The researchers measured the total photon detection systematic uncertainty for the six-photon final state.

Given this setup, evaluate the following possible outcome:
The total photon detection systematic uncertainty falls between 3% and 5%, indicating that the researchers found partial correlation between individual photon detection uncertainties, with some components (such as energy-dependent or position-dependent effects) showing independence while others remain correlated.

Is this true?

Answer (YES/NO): NO